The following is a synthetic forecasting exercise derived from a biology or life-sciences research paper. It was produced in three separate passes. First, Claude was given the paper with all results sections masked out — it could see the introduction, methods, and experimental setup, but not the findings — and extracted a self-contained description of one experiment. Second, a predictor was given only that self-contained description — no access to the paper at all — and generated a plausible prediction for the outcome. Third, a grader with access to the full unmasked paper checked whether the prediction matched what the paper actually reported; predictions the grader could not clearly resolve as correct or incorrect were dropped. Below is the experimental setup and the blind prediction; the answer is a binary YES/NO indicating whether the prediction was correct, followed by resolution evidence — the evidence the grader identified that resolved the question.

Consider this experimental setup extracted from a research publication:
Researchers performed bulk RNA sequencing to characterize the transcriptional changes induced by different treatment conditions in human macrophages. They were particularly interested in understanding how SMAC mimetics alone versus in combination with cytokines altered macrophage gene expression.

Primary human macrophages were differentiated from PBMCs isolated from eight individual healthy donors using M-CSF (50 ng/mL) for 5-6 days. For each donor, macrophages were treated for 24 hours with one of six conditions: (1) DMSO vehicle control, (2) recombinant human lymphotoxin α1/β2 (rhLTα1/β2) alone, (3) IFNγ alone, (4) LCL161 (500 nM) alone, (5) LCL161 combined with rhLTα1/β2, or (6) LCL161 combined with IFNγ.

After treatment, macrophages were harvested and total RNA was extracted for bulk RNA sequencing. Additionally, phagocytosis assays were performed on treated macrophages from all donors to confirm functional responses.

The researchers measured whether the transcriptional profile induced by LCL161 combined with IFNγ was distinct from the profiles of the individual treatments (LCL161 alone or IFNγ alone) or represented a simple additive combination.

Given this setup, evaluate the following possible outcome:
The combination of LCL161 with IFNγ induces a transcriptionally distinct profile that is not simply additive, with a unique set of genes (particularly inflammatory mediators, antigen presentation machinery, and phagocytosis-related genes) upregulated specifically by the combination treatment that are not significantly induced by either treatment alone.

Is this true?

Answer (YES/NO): NO